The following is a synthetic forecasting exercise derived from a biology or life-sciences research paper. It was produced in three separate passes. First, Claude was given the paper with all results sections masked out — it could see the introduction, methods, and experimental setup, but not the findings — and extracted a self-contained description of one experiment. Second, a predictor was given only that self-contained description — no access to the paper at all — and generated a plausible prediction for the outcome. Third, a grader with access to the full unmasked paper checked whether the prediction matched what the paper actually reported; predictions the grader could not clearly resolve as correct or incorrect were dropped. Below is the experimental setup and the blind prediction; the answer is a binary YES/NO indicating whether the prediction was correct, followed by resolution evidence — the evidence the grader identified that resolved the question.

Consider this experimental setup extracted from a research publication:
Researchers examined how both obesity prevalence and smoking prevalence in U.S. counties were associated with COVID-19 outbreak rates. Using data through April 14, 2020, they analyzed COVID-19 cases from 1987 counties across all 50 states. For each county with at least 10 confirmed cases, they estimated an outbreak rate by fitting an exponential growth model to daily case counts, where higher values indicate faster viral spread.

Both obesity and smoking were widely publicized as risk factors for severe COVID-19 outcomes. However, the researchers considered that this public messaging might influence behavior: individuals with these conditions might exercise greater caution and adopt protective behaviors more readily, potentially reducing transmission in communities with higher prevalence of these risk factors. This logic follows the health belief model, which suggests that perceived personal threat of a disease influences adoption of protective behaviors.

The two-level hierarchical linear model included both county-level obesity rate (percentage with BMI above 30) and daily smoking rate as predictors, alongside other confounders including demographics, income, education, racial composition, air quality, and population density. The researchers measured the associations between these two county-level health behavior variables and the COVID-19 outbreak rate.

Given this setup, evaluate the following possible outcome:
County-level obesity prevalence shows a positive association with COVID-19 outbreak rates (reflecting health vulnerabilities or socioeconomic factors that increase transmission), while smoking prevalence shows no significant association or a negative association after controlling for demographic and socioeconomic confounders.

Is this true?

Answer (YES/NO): NO